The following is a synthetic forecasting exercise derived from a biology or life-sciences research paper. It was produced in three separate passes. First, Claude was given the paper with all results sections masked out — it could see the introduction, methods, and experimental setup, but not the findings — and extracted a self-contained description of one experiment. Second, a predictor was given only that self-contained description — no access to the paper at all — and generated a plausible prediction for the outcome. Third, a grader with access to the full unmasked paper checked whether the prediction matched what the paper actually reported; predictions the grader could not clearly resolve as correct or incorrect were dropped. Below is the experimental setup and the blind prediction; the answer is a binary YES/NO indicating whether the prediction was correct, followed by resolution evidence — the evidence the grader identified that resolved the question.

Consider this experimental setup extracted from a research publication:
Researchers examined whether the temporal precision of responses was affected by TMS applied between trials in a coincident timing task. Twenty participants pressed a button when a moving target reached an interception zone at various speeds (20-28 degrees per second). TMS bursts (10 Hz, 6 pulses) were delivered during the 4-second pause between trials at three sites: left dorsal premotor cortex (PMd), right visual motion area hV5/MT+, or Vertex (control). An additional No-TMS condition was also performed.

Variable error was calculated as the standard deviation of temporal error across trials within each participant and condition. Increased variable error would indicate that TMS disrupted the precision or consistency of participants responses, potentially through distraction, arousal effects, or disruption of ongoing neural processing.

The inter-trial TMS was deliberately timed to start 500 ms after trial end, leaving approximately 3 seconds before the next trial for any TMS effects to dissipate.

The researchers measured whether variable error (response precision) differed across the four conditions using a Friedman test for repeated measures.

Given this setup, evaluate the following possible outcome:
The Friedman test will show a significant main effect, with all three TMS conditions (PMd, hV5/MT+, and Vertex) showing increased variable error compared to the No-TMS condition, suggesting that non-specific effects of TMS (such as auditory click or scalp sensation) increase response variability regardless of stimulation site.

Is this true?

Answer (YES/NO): NO